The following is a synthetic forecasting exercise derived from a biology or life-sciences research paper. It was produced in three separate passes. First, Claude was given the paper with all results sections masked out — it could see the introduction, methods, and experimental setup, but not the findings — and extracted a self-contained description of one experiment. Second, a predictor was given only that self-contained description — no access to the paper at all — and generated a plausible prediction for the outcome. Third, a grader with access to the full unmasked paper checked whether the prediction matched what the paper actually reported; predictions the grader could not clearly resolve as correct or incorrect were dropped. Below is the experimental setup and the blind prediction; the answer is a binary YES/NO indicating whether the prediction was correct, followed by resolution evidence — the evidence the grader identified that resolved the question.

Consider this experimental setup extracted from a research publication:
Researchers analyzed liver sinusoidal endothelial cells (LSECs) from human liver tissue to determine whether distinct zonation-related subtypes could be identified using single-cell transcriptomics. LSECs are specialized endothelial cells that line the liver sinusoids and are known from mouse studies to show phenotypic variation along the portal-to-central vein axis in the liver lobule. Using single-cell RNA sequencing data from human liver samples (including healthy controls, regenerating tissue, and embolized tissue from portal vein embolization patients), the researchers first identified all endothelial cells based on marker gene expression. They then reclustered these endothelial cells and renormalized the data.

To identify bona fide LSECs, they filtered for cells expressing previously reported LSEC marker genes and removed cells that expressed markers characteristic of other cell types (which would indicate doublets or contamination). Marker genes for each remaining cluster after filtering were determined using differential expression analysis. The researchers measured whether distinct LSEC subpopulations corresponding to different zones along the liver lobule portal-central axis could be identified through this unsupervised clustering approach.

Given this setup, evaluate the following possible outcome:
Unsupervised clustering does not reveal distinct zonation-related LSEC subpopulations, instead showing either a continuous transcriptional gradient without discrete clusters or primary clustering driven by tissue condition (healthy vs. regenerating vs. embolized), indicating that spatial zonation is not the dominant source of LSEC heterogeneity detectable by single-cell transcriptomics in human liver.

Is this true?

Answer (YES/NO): NO